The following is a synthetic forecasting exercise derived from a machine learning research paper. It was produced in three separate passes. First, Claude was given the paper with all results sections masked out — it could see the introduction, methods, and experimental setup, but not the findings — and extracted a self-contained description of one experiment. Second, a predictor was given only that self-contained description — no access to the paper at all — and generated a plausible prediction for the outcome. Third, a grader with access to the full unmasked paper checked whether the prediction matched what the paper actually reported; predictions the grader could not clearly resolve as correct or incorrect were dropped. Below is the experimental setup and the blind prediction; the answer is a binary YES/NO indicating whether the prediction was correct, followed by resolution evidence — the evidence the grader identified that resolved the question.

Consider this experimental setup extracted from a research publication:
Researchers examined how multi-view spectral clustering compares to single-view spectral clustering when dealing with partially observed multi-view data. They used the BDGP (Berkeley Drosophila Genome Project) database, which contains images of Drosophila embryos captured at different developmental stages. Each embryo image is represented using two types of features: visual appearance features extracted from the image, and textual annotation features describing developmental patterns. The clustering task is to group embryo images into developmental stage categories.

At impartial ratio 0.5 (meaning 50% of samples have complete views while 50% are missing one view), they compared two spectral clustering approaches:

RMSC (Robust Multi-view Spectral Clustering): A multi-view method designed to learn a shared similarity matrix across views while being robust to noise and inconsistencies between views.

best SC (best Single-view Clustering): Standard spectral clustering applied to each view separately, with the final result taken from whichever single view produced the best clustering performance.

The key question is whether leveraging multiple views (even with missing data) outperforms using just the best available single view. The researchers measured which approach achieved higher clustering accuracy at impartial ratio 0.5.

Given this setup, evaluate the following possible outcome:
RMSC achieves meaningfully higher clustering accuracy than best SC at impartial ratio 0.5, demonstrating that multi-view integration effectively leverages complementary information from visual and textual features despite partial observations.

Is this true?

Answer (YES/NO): NO